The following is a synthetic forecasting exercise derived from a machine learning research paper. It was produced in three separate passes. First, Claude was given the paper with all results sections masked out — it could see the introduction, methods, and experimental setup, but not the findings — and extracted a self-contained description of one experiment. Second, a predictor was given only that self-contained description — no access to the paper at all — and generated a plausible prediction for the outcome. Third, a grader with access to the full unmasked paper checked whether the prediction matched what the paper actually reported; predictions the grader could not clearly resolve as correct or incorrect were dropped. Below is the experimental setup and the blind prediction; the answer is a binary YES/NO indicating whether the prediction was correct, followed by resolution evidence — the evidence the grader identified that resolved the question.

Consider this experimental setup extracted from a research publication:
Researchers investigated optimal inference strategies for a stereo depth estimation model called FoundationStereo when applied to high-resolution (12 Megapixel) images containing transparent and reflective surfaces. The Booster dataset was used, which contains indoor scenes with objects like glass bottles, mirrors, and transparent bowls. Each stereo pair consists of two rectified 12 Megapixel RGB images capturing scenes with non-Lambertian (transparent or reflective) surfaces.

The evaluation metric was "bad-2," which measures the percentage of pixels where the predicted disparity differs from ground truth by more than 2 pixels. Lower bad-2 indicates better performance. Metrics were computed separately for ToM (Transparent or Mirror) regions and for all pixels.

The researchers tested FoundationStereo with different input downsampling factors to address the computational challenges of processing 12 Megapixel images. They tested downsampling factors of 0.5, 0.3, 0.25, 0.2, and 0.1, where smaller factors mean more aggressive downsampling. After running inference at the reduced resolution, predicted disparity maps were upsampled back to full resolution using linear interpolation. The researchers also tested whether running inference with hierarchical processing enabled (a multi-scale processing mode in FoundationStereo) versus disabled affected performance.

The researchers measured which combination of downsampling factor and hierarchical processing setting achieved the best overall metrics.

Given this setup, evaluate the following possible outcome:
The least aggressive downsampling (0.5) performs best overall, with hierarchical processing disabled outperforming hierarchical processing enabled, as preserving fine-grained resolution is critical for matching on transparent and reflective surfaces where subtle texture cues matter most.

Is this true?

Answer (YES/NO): NO